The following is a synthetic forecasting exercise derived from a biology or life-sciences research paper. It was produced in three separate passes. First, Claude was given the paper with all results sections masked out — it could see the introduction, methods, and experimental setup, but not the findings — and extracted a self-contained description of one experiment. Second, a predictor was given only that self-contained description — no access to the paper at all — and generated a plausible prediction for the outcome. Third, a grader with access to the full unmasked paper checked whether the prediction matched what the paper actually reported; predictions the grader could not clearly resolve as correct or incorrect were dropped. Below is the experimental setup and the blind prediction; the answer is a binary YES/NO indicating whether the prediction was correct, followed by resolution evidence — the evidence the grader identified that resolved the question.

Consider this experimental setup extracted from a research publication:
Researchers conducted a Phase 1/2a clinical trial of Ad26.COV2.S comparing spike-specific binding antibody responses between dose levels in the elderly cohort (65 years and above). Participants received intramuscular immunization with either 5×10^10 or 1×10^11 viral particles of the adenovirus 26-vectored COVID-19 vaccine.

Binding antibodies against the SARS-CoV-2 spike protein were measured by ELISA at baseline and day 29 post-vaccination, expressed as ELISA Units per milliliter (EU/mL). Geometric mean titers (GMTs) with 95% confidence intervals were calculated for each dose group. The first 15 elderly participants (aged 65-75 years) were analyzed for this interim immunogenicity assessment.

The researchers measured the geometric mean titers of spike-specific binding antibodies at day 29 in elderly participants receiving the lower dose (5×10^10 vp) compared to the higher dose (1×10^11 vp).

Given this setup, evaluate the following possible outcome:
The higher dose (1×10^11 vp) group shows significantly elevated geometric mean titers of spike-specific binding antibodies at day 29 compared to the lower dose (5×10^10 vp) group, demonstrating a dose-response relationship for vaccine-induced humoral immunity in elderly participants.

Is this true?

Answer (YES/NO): NO